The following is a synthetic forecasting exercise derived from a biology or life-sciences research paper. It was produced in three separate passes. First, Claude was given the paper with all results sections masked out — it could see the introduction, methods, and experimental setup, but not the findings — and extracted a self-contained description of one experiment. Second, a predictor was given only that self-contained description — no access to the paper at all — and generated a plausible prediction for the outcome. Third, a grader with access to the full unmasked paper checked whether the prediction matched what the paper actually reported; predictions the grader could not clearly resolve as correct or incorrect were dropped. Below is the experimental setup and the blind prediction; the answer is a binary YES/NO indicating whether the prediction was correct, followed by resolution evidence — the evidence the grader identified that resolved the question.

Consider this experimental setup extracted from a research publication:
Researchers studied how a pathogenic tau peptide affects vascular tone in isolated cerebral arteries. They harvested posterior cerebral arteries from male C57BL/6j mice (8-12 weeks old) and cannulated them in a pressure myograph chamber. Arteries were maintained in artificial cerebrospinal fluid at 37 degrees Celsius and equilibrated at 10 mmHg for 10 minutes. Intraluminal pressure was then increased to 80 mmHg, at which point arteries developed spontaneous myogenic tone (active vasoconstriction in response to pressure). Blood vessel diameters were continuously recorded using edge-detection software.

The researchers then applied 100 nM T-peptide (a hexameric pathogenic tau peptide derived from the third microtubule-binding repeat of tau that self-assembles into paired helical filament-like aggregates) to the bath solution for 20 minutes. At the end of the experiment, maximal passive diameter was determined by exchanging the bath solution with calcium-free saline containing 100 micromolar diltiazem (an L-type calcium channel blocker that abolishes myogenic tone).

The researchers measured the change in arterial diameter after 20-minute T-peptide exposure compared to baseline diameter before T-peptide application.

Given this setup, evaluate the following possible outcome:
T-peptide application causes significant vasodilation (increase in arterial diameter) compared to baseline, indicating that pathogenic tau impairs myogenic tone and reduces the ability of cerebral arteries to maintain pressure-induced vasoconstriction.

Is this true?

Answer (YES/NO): NO